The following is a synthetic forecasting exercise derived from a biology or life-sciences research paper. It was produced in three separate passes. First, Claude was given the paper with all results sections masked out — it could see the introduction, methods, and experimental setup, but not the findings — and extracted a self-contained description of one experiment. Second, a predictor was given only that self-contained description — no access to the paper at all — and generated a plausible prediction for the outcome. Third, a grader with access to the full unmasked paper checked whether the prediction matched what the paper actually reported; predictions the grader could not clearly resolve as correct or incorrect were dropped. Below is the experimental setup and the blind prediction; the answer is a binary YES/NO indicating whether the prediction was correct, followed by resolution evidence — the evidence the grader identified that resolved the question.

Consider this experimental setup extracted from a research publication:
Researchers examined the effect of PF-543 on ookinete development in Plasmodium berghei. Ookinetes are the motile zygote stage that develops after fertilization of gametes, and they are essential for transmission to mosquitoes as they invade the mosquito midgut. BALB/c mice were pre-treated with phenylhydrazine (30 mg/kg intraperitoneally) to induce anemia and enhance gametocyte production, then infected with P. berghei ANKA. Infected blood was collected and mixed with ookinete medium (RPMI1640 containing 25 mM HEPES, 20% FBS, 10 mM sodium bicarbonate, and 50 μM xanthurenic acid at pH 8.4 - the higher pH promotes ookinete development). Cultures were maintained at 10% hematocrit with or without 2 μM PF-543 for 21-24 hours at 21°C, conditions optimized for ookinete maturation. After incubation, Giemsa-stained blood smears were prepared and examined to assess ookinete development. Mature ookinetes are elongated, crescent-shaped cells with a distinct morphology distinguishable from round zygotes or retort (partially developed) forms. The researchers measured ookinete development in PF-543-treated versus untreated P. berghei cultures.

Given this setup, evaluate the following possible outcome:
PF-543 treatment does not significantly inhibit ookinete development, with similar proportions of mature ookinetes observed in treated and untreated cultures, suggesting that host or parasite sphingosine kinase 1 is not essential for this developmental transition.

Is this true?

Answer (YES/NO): NO